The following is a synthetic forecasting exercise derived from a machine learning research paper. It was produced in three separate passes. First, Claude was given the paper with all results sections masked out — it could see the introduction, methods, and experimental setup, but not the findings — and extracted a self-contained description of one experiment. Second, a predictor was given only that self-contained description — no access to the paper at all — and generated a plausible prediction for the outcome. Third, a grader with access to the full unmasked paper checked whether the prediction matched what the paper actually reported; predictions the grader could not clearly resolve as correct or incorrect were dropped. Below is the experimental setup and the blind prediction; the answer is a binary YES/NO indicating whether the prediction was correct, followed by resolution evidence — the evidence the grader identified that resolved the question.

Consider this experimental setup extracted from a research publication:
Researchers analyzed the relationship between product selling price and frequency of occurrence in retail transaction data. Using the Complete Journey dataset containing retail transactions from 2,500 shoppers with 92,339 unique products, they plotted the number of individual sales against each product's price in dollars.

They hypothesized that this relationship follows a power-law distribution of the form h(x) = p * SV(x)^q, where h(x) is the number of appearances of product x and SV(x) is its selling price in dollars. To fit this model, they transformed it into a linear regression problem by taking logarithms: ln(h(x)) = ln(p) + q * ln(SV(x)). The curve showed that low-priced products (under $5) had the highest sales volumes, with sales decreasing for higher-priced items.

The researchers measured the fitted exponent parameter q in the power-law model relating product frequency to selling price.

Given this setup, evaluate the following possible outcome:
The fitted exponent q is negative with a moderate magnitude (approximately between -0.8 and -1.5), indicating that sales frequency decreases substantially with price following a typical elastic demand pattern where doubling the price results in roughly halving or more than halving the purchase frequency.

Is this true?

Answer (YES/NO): NO